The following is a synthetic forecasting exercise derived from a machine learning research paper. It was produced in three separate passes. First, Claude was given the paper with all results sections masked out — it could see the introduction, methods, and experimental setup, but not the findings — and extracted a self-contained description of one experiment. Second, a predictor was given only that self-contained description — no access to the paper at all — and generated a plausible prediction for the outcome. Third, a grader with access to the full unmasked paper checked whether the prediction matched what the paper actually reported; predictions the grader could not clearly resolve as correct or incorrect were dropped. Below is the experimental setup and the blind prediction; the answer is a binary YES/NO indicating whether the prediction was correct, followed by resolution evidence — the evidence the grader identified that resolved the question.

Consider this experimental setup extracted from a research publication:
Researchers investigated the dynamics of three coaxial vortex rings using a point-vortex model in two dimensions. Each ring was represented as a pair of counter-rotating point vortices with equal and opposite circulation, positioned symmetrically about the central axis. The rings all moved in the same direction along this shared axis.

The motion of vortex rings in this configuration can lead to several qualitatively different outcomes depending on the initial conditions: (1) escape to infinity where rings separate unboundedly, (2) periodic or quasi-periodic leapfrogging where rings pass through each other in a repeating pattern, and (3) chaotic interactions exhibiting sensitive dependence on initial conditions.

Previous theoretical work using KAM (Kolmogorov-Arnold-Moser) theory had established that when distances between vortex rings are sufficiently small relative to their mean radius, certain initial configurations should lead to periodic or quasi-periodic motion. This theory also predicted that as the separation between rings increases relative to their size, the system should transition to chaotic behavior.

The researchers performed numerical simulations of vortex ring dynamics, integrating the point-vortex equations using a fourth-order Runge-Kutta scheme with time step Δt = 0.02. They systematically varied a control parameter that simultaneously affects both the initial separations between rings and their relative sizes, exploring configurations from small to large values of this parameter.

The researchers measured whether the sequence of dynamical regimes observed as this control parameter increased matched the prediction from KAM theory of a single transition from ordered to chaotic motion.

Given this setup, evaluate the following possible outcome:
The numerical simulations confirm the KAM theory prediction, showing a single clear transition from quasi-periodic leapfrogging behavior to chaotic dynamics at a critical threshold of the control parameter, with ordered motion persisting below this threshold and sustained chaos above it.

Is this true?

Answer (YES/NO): NO